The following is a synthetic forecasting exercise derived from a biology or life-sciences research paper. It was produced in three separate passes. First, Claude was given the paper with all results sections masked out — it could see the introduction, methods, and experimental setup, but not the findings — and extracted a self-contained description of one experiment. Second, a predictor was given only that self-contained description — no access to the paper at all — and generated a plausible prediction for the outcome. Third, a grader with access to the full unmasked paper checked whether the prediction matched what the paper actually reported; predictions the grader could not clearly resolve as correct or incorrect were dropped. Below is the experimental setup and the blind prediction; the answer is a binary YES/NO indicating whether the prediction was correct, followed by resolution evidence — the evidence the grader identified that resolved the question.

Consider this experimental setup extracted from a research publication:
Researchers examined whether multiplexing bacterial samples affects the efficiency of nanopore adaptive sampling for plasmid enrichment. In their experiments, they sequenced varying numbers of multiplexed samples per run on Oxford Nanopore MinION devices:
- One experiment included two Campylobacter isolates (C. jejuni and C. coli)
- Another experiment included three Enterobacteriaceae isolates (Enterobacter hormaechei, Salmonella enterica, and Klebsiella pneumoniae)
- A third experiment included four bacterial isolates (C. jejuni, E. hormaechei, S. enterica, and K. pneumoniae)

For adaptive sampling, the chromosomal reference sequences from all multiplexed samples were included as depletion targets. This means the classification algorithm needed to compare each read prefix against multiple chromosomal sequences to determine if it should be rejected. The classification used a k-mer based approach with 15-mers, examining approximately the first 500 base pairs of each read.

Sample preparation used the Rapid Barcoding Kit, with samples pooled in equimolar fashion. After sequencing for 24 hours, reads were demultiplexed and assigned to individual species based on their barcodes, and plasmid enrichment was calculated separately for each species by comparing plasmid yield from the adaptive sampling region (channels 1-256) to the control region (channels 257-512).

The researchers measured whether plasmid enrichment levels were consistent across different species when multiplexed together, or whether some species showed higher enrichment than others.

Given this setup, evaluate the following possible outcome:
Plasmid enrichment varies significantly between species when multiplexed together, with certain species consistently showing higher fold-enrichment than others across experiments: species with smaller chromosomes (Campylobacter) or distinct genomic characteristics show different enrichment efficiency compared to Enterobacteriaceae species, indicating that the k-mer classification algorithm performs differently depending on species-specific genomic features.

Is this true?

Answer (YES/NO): NO